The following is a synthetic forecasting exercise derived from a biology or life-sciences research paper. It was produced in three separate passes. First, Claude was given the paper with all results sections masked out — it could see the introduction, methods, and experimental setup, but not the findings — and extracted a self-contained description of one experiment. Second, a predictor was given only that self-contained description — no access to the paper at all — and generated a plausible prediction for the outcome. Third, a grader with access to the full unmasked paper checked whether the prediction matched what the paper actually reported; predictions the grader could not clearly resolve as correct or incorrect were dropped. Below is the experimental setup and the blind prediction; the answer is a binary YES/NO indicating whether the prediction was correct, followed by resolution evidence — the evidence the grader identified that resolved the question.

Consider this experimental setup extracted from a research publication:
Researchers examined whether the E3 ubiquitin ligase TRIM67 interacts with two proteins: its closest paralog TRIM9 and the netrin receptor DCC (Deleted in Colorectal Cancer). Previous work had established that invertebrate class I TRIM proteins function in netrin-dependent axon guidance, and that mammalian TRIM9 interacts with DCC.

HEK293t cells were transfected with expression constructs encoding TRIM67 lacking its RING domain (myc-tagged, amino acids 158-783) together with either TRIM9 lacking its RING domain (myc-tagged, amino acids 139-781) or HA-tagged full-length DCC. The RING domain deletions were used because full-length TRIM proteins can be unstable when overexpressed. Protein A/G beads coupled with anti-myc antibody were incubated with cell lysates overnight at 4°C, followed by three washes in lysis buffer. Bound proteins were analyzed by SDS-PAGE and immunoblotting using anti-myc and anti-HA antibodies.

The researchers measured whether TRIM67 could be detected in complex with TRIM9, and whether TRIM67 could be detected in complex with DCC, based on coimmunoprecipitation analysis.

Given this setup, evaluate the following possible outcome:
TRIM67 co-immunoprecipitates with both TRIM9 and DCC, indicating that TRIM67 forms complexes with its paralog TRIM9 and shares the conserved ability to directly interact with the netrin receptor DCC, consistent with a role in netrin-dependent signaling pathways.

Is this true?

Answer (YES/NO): YES